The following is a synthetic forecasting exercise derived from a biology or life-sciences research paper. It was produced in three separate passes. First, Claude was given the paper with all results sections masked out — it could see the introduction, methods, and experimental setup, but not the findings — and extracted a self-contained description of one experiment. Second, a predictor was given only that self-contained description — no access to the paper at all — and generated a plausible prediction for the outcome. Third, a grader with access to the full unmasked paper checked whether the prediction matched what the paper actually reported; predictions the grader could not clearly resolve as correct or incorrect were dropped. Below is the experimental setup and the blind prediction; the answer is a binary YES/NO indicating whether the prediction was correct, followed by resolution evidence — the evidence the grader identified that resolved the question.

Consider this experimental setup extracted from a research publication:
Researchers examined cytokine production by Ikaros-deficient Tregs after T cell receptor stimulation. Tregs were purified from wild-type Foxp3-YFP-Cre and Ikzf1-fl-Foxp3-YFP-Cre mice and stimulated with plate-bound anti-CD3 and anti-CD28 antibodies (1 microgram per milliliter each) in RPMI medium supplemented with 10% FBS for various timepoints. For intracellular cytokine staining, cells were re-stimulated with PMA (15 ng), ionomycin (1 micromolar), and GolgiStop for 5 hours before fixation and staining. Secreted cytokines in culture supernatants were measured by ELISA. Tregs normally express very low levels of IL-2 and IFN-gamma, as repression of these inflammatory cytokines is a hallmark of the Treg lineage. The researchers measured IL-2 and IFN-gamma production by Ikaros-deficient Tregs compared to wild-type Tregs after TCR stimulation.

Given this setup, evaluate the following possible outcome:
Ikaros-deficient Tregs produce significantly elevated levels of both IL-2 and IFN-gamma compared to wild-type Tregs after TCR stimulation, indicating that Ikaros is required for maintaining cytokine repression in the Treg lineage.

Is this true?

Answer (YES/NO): YES